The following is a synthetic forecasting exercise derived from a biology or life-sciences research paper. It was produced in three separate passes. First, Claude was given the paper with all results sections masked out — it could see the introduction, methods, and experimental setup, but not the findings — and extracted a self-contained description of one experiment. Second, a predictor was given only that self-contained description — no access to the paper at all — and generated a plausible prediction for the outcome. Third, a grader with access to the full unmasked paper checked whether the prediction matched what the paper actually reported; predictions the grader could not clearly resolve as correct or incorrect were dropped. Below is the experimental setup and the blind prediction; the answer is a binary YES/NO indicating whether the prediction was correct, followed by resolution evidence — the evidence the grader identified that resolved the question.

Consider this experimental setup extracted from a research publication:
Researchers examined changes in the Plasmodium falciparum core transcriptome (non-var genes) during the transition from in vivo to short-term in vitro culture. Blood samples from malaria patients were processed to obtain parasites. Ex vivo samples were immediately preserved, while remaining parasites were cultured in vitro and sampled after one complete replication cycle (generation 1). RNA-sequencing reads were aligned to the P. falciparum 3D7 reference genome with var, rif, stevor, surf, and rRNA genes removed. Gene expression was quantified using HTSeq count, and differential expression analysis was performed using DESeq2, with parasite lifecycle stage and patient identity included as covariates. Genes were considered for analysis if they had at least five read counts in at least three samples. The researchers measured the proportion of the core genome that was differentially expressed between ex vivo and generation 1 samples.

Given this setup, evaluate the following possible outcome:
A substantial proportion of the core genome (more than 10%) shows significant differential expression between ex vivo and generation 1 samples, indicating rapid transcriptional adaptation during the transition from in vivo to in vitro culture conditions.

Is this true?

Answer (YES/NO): YES